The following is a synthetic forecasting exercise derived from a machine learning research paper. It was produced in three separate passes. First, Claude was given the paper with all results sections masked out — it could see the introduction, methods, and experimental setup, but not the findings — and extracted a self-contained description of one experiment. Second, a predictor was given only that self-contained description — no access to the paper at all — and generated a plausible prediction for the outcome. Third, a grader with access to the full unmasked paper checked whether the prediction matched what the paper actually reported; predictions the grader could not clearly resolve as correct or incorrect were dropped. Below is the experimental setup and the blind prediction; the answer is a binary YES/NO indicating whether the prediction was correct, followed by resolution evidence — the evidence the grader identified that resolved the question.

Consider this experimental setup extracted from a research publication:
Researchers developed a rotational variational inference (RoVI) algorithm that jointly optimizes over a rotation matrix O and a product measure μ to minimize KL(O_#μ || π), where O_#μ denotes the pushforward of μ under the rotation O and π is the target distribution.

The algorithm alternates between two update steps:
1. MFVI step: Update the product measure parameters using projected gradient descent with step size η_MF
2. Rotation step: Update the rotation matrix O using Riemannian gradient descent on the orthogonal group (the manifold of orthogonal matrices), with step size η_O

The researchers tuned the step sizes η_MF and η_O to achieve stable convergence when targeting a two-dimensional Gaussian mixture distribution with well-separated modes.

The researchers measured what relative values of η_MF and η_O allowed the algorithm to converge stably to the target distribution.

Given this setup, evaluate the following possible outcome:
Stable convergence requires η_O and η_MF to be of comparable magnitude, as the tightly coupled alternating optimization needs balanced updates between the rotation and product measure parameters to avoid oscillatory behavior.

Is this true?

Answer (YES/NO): NO